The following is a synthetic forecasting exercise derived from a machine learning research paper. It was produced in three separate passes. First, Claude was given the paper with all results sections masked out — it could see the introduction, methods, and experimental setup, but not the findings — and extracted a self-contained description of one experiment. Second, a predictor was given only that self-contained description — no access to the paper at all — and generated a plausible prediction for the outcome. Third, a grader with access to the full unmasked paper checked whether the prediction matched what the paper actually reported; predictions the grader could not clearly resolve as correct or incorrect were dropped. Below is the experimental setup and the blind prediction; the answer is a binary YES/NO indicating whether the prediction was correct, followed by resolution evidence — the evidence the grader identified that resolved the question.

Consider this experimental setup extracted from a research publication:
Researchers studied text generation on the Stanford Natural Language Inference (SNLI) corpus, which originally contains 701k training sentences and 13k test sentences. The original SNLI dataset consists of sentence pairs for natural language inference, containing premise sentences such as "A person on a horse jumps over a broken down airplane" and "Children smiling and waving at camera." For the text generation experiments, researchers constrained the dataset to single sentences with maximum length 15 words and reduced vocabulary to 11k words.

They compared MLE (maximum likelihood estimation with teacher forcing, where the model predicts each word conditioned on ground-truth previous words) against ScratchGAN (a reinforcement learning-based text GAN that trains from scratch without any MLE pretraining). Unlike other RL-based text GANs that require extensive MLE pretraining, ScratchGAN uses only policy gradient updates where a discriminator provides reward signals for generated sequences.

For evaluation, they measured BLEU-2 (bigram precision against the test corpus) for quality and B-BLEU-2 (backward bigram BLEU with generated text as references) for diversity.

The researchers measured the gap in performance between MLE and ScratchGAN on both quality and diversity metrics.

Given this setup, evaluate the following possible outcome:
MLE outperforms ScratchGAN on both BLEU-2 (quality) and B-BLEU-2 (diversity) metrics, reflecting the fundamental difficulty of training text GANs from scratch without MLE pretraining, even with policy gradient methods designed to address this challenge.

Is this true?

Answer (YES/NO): YES